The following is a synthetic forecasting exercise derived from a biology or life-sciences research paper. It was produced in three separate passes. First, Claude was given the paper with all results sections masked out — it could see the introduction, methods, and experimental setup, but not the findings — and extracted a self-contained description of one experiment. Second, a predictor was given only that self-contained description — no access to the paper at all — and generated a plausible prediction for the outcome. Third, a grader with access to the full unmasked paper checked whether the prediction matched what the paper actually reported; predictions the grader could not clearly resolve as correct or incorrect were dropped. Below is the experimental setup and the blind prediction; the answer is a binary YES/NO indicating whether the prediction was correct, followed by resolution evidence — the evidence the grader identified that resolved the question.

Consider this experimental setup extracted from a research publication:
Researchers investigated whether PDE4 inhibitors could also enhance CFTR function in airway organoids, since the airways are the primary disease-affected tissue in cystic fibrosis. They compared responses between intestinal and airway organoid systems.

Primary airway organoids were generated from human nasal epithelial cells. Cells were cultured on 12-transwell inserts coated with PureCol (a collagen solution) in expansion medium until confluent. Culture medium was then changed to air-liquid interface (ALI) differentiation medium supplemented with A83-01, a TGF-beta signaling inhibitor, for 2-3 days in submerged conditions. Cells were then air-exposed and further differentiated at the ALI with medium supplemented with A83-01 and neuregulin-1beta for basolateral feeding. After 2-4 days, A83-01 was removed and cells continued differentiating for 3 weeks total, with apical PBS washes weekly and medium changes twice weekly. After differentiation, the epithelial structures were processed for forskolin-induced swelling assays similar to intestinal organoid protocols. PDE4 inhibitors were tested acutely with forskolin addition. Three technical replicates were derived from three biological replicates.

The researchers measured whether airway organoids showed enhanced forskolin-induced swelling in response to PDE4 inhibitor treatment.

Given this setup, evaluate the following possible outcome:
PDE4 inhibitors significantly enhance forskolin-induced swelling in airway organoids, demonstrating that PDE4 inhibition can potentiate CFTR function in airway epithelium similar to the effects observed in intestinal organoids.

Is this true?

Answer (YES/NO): YES